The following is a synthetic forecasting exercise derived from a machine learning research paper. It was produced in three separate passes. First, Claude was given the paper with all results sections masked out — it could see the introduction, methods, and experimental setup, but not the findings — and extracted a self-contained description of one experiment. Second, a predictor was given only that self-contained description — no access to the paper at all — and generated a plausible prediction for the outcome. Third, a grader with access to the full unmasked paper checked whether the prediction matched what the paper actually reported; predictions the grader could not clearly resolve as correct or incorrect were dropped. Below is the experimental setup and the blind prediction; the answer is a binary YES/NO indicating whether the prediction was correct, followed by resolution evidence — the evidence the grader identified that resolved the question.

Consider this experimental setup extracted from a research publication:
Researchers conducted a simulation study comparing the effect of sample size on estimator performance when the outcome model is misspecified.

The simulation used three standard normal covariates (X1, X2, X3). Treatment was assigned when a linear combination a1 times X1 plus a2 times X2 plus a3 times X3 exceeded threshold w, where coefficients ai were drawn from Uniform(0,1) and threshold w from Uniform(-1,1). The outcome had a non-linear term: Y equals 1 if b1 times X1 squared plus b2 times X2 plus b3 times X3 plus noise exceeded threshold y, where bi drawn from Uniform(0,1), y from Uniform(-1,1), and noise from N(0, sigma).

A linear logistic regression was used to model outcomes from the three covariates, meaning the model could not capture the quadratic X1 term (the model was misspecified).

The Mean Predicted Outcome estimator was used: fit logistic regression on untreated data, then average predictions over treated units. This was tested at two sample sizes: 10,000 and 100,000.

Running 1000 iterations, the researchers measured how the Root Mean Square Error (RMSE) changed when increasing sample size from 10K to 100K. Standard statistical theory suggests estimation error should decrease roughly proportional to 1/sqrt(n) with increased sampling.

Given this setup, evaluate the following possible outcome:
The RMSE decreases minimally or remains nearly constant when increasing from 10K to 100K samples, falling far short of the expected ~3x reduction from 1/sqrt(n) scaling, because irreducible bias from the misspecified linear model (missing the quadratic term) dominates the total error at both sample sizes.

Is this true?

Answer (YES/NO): YES